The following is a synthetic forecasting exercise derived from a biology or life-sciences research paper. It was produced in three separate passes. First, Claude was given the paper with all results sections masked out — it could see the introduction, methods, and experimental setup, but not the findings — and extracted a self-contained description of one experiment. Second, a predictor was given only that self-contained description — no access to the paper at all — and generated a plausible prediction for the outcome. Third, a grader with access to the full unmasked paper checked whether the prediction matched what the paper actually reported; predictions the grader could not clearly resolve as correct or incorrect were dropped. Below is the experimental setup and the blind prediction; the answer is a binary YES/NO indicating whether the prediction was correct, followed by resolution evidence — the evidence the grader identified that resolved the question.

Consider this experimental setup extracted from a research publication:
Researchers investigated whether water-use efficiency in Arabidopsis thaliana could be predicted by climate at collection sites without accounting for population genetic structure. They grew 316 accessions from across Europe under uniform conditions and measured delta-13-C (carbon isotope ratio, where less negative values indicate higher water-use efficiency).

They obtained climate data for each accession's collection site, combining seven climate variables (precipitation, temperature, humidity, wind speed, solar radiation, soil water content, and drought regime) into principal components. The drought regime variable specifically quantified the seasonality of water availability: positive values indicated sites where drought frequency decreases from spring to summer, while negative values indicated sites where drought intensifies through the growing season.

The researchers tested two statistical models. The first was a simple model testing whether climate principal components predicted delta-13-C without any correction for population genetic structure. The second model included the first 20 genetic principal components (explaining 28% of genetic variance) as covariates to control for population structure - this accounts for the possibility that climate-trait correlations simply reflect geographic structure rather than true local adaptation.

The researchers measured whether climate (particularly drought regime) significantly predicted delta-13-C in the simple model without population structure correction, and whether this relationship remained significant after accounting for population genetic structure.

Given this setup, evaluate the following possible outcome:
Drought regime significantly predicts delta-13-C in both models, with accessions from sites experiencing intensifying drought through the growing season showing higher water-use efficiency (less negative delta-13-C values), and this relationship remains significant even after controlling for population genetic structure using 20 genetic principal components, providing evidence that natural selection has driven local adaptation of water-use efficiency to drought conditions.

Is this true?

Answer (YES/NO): NO